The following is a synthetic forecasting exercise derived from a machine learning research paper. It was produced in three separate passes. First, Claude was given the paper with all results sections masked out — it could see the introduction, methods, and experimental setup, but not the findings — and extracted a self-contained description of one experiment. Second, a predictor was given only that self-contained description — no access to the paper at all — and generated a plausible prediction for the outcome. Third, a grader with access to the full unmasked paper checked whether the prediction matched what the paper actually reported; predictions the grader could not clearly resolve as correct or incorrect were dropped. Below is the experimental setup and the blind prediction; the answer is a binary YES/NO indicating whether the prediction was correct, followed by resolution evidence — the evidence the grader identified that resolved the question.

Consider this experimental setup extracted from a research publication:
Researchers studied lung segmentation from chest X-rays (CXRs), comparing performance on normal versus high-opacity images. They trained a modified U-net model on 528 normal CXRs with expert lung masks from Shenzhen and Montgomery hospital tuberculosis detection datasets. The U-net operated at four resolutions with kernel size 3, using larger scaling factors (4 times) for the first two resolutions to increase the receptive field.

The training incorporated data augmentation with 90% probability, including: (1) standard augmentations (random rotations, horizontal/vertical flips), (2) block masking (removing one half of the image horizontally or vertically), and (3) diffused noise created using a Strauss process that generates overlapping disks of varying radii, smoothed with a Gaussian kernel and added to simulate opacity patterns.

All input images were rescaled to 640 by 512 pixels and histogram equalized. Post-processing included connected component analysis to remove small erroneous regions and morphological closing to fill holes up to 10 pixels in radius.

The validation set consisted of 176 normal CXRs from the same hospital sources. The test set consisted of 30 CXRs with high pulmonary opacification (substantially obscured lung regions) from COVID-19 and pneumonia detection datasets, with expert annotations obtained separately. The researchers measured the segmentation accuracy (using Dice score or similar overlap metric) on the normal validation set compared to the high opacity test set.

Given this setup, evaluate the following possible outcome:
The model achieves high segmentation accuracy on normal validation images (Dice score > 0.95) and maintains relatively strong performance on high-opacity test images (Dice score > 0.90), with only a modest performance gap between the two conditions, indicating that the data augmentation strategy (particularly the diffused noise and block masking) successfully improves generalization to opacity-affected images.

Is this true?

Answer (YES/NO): NO